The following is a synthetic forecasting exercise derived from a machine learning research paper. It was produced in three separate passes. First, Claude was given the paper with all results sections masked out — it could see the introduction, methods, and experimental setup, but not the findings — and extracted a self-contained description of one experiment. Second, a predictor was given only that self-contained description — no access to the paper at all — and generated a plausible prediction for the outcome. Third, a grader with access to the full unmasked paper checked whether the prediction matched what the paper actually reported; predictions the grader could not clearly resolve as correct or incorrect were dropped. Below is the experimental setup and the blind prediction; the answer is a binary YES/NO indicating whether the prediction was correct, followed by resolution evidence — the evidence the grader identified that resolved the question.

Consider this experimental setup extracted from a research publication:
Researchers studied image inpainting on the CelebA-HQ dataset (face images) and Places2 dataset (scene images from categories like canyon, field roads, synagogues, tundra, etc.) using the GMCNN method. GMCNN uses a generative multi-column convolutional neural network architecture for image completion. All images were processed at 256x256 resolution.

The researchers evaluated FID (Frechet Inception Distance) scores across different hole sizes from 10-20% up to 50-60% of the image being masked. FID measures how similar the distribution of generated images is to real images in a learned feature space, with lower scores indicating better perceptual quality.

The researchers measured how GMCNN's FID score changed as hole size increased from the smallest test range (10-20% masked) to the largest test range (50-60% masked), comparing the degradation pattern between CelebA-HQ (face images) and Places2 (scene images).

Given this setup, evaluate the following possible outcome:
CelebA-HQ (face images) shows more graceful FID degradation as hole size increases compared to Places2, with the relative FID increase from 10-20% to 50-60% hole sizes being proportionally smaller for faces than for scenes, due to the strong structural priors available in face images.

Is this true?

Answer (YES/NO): NO